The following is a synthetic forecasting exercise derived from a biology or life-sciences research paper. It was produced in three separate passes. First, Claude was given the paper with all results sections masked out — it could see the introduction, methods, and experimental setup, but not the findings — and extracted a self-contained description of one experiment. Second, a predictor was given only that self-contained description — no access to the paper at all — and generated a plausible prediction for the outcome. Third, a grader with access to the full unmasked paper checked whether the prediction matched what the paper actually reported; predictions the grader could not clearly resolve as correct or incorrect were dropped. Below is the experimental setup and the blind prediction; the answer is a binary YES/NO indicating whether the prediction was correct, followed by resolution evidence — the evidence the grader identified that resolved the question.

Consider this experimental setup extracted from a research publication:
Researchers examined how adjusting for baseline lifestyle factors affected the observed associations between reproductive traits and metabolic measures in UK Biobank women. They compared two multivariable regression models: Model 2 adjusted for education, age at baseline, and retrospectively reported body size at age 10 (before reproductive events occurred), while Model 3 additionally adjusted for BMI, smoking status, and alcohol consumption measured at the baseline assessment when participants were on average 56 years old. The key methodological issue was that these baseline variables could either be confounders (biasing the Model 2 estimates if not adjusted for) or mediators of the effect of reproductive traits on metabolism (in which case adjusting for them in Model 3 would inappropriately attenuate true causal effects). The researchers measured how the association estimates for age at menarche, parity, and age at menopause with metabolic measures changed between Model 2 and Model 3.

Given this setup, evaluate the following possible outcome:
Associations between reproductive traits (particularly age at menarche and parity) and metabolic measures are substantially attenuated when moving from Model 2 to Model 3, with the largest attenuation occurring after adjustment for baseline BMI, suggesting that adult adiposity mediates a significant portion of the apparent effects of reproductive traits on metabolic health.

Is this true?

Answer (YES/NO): NO